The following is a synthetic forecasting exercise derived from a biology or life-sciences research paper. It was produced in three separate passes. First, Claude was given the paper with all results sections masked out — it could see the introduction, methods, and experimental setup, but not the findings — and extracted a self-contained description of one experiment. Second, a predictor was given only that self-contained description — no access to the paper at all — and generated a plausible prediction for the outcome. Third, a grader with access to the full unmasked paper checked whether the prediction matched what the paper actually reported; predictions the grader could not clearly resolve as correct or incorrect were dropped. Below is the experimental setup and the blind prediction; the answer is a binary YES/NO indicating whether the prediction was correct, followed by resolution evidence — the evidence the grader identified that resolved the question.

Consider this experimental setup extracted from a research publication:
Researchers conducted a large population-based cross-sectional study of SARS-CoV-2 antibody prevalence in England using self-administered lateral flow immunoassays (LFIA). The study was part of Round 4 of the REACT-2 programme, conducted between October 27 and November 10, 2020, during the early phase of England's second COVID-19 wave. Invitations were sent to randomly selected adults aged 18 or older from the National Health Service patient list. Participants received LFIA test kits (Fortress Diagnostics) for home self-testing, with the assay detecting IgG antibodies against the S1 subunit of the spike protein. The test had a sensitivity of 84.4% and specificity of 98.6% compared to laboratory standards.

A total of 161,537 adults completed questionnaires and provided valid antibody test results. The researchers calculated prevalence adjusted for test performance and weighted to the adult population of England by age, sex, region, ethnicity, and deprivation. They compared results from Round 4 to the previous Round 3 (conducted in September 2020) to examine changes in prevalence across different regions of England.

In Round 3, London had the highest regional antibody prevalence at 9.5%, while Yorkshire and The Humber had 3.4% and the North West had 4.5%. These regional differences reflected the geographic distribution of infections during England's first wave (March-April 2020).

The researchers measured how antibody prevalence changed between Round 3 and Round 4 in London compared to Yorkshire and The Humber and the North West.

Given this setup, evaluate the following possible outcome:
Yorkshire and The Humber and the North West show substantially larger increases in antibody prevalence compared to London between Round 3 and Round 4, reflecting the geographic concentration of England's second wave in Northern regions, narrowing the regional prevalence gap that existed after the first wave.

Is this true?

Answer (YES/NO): YES